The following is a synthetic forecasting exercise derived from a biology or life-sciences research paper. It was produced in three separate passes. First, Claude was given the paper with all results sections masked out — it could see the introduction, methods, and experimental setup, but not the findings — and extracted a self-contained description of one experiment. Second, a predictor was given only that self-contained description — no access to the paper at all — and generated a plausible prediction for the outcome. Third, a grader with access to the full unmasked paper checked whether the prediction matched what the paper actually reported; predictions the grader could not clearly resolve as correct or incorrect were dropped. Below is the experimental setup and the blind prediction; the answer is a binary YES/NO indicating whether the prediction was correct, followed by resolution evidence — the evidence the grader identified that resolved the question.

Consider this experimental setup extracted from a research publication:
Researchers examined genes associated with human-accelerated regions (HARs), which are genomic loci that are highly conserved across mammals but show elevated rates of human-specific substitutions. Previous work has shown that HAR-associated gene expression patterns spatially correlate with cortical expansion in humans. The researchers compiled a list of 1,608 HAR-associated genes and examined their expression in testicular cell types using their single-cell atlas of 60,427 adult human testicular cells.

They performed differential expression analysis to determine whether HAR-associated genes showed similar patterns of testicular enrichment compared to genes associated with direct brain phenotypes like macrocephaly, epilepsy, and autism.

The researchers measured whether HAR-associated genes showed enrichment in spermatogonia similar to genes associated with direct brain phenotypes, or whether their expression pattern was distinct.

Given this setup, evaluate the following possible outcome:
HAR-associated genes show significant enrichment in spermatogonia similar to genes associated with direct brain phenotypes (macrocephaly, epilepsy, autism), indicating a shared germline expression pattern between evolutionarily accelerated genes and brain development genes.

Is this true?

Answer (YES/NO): YES